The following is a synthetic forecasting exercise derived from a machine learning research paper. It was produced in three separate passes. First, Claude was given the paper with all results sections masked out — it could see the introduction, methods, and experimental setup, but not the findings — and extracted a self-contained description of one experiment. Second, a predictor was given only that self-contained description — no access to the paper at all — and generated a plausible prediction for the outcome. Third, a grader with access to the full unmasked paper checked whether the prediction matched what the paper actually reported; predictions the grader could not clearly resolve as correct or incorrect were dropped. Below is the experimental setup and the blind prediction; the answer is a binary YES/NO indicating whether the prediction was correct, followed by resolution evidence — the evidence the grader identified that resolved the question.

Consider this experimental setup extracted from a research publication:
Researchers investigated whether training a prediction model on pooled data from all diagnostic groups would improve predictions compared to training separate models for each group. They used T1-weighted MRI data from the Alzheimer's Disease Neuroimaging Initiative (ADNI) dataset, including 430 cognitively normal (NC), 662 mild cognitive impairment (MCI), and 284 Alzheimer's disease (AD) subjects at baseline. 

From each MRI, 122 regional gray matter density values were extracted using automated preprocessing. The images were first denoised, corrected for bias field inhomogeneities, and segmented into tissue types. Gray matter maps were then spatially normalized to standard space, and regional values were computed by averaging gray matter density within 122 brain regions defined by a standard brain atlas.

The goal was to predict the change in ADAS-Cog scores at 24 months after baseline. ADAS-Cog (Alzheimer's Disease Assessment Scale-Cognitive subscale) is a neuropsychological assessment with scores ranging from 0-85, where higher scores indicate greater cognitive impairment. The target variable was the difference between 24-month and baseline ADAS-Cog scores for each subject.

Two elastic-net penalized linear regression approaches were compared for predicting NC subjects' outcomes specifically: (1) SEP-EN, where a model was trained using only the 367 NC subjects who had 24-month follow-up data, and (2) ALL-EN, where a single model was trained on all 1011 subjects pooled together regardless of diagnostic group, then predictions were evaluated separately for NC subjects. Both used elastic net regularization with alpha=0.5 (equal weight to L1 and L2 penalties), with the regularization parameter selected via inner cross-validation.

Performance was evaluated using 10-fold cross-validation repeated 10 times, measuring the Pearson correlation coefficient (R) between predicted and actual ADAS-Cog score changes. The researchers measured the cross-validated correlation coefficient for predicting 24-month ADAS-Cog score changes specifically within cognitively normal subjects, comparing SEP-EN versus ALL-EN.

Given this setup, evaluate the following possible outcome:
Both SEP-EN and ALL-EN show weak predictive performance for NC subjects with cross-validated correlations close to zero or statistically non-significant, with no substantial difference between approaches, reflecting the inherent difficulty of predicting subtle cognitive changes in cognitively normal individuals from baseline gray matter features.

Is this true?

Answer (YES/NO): NO